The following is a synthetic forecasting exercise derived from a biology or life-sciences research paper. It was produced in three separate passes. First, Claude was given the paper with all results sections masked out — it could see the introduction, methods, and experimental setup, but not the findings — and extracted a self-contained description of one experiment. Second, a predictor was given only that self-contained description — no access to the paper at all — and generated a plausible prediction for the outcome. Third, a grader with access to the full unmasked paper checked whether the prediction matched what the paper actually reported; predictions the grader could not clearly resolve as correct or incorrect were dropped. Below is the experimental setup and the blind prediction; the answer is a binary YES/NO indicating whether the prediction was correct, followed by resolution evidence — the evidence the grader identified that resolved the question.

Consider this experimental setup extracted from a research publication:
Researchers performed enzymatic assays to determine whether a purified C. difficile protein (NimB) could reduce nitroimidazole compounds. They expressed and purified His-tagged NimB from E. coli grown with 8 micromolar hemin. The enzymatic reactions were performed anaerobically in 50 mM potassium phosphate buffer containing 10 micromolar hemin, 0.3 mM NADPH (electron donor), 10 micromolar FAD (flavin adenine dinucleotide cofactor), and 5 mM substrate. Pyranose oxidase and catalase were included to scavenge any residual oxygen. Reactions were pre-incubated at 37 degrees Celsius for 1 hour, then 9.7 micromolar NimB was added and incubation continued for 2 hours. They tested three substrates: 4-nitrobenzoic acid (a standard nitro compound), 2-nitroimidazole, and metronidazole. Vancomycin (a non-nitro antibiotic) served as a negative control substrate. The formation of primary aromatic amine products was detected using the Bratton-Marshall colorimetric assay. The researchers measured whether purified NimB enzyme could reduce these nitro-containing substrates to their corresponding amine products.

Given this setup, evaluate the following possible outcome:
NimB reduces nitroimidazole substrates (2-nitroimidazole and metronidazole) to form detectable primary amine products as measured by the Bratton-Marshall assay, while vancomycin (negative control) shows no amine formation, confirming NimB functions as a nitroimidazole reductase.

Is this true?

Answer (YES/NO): YES